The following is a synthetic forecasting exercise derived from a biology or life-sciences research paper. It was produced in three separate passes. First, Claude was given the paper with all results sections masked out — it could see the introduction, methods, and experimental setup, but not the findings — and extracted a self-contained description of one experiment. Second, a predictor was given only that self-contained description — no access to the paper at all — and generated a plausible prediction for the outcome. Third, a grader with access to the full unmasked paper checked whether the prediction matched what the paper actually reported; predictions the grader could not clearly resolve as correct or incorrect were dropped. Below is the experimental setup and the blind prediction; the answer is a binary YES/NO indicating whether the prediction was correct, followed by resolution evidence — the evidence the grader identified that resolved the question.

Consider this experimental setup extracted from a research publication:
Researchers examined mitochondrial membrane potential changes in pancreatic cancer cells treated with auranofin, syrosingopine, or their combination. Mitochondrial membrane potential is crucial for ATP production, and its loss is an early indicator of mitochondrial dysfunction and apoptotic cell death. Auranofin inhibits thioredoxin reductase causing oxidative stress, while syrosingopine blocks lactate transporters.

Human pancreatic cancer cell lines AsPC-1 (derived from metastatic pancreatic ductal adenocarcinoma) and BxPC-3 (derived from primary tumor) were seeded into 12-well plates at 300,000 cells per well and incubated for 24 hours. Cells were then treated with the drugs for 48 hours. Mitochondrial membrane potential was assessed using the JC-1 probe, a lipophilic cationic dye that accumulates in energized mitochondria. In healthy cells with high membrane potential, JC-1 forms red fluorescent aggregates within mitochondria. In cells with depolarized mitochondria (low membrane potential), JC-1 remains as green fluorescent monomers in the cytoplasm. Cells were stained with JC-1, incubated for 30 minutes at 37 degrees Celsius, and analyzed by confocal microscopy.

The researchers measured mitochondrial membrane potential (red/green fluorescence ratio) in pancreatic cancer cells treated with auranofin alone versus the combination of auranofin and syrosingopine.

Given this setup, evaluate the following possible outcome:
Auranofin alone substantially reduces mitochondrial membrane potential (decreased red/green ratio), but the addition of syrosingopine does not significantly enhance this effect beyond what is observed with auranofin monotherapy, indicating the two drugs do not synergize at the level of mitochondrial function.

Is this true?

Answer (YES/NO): YES